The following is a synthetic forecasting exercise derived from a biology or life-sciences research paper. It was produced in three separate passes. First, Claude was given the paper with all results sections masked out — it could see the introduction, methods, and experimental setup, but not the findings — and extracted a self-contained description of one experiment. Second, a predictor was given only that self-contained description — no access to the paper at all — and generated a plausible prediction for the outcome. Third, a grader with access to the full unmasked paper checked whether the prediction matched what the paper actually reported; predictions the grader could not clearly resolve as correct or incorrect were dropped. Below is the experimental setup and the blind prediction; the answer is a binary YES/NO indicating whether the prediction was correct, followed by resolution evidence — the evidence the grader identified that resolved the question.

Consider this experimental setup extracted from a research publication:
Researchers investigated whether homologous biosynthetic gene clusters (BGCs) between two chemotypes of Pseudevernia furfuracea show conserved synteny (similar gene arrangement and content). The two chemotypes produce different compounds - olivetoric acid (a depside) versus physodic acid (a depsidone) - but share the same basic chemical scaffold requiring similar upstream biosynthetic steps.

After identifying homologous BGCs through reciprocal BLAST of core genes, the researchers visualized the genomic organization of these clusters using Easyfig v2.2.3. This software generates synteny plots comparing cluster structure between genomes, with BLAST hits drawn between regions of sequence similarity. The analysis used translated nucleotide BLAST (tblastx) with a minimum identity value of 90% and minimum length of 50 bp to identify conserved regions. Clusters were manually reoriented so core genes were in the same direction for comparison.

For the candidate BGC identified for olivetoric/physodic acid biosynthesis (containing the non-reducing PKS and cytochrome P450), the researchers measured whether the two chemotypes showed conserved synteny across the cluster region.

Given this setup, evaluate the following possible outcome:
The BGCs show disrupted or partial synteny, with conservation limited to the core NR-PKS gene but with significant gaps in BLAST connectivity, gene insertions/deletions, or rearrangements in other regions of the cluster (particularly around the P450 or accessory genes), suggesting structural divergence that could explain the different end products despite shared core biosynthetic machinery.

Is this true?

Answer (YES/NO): NO